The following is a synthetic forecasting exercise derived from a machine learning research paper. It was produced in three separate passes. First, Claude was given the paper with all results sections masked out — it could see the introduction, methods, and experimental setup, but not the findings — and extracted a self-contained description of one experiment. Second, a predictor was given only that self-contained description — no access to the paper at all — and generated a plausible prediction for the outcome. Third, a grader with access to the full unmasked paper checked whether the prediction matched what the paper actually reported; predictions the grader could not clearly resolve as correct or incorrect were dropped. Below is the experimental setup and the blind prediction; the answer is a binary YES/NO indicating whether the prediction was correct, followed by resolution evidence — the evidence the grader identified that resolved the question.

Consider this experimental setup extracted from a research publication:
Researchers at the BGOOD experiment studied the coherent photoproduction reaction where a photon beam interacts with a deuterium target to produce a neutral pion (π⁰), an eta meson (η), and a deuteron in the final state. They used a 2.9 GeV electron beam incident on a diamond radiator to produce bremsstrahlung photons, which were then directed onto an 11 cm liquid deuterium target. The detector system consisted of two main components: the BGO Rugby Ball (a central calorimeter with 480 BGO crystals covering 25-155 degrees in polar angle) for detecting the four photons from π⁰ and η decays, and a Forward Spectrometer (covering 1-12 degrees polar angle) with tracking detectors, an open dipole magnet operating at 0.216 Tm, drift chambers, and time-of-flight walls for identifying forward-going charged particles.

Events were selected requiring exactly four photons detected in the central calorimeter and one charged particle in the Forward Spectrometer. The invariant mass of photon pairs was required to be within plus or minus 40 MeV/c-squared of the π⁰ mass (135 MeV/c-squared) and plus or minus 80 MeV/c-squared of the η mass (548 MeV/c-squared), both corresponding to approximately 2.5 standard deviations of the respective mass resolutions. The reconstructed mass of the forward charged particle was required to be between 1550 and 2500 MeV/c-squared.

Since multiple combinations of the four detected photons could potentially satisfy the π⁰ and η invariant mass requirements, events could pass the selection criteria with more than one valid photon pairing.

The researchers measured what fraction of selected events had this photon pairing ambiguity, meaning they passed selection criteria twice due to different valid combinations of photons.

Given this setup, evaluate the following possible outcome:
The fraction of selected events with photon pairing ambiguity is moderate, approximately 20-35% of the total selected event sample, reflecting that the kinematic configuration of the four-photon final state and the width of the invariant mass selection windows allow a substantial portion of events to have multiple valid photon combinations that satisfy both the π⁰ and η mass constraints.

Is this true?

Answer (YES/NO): NO